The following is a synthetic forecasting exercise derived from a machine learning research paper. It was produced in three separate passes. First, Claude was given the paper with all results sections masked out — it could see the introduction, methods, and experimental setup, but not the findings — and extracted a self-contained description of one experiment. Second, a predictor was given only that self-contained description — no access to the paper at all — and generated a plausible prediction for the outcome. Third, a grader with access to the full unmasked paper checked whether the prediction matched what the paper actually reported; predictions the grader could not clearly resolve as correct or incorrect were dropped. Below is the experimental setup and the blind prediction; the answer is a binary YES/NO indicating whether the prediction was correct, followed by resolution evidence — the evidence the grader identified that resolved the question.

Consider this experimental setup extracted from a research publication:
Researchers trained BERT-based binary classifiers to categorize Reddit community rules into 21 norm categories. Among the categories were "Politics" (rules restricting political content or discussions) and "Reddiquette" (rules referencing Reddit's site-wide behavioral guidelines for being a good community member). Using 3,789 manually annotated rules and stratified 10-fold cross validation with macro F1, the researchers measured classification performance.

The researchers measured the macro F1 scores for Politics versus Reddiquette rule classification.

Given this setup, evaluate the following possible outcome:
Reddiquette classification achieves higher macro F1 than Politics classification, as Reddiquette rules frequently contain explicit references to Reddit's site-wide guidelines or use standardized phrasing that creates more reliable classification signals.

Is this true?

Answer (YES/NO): NO